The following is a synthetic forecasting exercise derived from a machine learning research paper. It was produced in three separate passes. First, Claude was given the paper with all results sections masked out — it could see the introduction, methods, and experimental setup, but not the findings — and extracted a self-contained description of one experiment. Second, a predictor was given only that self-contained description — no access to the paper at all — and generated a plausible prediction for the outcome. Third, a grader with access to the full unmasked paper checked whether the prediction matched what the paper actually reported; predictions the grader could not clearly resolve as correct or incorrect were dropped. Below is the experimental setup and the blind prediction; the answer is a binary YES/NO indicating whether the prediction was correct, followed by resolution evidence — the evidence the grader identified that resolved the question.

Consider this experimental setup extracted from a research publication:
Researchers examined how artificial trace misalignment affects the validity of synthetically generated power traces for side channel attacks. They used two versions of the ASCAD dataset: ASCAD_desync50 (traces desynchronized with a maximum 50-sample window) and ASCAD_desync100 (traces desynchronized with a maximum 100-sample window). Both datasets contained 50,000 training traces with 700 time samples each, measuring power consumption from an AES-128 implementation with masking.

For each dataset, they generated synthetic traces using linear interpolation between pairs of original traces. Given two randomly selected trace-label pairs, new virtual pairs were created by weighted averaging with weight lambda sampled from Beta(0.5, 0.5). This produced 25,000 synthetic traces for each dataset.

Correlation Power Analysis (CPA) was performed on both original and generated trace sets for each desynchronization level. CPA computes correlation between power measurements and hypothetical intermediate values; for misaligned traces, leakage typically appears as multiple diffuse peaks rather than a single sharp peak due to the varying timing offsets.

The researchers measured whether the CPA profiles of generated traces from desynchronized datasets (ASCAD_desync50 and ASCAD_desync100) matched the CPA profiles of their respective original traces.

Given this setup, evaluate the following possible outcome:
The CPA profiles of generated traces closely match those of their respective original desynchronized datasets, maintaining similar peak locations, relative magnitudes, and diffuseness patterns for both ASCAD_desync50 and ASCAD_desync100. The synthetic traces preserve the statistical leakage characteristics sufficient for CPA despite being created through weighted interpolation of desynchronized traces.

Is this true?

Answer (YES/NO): YES